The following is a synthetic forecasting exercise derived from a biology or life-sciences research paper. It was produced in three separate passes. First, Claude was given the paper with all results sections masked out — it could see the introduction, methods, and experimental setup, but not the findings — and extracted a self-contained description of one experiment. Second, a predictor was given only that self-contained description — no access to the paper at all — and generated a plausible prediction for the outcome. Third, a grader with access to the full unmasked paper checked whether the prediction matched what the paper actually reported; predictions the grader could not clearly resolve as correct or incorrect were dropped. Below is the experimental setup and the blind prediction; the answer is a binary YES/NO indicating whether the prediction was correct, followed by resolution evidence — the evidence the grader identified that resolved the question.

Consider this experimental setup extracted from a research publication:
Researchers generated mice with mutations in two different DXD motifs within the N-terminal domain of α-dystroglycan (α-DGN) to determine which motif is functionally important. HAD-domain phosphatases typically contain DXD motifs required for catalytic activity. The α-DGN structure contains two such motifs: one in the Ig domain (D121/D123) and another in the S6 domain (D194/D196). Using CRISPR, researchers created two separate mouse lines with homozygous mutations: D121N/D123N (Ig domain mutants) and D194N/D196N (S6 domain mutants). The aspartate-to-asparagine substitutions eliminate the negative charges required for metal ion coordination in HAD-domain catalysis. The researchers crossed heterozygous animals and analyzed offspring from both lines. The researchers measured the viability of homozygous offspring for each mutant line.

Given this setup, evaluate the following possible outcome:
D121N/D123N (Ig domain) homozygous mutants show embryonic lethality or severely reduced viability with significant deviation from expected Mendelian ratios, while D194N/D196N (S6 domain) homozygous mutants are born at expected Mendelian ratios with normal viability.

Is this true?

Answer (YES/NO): NO